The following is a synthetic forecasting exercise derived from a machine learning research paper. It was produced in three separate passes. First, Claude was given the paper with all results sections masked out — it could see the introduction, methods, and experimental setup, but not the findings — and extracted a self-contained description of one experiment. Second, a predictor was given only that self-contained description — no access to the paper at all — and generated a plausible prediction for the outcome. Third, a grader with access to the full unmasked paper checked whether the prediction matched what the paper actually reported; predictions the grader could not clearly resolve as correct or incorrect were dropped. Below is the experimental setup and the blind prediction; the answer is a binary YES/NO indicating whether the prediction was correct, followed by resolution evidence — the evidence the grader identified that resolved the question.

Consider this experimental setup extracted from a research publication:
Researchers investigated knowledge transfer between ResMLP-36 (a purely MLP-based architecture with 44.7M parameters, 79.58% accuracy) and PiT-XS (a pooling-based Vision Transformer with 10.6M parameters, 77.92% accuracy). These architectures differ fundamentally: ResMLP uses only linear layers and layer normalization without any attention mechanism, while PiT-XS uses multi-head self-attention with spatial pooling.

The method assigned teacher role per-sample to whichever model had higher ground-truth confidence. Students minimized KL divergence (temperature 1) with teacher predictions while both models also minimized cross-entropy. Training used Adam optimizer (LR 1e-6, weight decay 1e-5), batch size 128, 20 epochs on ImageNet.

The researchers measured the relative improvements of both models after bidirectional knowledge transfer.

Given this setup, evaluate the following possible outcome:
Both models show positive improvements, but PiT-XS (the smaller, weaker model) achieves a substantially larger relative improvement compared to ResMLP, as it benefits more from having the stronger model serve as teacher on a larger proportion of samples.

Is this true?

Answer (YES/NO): YES